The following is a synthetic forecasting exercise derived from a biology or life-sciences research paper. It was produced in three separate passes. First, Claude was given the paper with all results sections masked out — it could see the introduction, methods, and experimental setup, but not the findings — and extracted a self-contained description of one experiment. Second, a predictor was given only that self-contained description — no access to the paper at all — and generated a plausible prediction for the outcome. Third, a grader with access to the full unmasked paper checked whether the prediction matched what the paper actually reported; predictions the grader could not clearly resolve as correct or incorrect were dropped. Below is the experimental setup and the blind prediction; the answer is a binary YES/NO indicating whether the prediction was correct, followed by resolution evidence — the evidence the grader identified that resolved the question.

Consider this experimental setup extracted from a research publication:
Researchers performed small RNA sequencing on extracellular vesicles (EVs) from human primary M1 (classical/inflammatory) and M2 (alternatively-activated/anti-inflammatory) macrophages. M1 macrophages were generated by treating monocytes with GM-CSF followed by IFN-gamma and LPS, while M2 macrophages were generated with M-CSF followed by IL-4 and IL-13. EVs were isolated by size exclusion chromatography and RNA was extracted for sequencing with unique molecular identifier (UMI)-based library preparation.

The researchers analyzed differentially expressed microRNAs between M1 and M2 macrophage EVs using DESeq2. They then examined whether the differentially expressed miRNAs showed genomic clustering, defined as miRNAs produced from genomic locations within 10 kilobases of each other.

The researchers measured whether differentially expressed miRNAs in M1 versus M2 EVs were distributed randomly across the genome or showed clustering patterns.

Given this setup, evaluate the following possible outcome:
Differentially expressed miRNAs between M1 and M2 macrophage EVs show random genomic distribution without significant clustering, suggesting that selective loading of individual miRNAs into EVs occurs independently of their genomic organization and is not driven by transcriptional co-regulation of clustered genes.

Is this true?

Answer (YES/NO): NO